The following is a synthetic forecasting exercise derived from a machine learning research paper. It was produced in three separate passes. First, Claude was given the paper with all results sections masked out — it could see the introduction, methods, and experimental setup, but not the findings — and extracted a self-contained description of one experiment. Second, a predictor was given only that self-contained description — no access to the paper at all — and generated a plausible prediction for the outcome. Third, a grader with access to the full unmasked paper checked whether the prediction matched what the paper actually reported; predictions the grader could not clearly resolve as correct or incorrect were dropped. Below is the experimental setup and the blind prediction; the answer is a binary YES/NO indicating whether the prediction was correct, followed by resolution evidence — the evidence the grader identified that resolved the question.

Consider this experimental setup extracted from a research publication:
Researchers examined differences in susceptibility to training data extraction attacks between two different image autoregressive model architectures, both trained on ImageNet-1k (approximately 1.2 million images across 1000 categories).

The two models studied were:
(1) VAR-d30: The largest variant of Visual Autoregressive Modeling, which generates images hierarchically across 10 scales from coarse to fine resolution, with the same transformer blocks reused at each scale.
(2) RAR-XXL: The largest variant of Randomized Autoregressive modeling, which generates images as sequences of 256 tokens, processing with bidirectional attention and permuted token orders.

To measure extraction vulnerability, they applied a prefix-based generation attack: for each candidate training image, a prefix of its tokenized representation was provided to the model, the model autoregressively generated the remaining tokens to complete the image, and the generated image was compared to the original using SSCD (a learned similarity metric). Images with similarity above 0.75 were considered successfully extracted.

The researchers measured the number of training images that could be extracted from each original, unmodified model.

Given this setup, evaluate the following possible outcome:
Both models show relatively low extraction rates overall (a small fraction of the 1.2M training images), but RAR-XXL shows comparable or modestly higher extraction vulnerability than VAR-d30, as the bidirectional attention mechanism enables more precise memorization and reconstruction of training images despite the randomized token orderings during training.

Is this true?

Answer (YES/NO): NO